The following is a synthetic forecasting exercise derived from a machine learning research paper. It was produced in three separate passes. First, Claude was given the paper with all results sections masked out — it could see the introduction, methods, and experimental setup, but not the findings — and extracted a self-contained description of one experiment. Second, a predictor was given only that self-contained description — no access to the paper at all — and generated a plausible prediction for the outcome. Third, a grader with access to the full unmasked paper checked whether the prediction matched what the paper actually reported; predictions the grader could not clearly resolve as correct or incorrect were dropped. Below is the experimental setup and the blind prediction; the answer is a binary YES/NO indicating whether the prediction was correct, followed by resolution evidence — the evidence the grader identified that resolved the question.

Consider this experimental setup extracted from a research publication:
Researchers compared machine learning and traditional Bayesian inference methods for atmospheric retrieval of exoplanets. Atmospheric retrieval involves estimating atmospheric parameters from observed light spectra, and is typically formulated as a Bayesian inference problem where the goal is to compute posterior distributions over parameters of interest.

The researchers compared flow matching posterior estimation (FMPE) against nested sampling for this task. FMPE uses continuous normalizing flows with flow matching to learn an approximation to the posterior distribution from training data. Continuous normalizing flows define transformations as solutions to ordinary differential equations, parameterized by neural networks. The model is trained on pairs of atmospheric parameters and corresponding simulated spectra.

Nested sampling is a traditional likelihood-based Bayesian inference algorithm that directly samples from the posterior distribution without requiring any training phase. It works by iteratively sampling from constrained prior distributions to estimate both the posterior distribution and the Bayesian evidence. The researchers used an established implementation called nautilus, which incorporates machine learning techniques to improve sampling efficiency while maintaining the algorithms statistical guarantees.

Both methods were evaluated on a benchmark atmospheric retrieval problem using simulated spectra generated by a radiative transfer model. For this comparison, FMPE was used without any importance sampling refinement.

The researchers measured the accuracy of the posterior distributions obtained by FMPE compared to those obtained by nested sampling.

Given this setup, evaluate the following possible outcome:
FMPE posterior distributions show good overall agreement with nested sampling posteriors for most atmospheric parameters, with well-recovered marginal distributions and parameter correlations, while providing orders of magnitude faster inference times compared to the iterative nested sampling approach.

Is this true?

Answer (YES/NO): NO